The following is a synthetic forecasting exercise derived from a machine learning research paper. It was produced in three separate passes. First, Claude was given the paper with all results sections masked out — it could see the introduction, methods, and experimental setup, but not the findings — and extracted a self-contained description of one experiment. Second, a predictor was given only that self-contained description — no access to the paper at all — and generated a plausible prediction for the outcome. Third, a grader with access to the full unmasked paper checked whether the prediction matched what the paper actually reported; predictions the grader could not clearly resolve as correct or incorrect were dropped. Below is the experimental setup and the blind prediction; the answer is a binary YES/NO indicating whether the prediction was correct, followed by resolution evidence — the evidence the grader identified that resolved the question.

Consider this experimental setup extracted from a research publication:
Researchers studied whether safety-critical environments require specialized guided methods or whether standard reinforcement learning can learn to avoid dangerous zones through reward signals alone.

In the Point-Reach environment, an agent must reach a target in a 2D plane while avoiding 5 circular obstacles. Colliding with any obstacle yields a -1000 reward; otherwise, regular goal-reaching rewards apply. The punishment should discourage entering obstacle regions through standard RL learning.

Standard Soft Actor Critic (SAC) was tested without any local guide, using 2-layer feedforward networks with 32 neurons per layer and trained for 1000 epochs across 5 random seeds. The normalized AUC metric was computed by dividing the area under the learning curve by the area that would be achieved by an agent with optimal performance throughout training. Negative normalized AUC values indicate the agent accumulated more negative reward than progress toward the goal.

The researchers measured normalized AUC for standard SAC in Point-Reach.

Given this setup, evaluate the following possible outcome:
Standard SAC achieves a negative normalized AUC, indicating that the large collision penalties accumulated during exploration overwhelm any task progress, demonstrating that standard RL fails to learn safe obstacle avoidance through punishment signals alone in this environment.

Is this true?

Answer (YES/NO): YES